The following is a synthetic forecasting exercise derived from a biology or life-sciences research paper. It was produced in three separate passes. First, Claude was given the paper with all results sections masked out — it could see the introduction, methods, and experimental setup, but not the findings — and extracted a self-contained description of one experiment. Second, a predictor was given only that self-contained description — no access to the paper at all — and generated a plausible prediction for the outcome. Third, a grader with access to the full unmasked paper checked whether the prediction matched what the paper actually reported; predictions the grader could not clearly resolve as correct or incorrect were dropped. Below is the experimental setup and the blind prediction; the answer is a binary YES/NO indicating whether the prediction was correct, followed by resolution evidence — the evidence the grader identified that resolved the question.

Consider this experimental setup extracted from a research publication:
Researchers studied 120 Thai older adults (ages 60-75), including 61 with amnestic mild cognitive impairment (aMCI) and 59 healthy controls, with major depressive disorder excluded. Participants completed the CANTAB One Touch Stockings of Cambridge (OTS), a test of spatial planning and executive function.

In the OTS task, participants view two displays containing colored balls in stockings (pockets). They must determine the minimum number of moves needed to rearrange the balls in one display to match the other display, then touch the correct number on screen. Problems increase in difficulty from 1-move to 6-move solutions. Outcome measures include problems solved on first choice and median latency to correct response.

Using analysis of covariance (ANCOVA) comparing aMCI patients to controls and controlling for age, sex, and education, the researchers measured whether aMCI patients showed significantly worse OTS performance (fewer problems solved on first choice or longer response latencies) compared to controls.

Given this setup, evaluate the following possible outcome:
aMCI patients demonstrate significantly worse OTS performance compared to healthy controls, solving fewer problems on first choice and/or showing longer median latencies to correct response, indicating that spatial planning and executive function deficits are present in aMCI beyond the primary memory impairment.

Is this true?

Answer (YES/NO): YES